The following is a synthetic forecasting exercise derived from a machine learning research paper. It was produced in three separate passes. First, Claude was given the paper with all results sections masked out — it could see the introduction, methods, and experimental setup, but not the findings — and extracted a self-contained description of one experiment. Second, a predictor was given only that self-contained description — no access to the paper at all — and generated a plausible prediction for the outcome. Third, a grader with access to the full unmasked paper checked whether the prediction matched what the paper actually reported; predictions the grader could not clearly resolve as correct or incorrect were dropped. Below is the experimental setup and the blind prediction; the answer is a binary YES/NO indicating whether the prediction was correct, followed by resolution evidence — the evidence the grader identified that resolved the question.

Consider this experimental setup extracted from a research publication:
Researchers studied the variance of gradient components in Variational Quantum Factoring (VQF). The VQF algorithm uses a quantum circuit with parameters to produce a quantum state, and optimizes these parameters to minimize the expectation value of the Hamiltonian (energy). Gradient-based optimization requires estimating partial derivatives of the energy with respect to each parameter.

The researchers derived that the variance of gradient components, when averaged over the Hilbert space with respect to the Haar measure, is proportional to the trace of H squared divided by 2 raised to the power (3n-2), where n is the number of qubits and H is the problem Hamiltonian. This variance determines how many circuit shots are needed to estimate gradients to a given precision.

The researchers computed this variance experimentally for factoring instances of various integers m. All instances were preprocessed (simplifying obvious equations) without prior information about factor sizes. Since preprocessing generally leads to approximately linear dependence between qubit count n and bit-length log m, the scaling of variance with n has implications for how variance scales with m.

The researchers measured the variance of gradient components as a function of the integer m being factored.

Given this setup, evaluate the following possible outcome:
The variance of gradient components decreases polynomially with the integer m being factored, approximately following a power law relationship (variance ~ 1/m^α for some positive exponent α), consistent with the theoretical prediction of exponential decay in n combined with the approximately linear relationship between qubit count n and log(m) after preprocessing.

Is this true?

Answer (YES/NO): YES